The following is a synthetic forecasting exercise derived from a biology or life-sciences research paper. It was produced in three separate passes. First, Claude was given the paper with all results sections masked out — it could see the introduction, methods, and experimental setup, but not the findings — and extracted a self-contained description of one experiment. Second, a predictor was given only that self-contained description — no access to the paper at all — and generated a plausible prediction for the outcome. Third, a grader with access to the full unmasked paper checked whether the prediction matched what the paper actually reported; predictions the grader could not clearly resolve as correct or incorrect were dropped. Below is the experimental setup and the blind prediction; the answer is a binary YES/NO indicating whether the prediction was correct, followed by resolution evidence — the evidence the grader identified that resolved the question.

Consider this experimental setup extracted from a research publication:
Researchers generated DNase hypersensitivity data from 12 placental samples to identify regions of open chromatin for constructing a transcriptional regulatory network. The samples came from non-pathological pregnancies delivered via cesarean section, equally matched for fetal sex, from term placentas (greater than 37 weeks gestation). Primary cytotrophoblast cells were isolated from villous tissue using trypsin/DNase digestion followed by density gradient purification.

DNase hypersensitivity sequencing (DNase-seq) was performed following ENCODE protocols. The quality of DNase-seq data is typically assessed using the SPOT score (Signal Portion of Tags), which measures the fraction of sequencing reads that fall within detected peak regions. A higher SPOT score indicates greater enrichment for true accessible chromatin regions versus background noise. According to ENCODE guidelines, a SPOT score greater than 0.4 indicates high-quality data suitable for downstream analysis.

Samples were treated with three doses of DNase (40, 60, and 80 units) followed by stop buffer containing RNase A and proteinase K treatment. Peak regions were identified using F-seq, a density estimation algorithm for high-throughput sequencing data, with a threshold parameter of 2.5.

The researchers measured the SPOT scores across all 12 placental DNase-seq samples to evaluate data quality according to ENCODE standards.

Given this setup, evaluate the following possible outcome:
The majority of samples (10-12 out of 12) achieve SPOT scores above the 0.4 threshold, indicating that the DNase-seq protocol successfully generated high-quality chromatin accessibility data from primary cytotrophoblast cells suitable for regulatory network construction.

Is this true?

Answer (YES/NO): YES